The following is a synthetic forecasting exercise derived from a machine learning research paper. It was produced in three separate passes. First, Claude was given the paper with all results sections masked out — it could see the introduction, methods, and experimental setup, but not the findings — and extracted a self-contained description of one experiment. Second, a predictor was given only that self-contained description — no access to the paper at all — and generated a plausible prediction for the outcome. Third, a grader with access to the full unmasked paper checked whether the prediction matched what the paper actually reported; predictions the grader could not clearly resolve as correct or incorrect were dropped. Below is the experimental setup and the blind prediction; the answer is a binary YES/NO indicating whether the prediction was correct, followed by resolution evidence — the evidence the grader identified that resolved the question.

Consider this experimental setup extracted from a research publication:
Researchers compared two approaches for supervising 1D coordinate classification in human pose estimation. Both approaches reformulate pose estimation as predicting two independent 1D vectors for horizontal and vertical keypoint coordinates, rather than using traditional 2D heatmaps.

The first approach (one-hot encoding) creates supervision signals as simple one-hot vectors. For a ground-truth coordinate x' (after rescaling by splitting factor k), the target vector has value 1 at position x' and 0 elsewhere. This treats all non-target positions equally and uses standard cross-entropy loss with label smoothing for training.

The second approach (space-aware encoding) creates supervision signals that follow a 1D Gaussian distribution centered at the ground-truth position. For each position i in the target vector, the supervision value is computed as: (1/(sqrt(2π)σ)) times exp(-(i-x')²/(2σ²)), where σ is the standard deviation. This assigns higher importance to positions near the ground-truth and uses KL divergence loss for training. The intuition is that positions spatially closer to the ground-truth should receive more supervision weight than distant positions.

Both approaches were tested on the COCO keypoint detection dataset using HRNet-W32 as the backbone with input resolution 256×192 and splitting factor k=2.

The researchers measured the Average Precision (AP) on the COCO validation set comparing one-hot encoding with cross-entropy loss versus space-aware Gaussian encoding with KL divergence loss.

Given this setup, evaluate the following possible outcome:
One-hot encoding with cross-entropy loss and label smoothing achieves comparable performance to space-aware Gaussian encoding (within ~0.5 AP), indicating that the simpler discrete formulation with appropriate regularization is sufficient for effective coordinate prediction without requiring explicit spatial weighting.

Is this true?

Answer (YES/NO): YES